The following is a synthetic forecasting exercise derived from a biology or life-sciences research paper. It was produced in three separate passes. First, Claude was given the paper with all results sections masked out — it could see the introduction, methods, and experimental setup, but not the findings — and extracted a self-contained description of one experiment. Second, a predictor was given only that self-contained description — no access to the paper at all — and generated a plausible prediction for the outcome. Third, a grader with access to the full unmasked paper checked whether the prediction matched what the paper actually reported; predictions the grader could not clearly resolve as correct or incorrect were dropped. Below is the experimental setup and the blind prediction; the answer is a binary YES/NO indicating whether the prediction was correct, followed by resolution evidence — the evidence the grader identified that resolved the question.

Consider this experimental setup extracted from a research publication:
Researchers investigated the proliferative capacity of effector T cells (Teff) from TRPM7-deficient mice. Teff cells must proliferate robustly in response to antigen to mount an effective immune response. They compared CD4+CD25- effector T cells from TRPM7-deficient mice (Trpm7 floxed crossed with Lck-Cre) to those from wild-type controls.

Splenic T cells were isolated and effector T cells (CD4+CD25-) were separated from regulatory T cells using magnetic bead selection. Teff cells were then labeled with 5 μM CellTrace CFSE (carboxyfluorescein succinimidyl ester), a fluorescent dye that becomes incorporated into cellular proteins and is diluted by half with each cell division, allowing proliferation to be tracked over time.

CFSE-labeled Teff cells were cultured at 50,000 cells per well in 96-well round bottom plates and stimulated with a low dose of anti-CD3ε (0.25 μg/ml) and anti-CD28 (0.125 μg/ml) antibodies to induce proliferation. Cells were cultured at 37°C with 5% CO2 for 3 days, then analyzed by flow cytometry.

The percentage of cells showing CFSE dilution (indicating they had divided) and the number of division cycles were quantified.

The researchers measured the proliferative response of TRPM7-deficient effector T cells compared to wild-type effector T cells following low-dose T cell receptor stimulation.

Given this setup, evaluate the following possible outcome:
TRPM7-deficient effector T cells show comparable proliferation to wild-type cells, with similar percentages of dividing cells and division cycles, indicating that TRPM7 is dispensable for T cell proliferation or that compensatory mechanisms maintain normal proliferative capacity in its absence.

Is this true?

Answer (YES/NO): YES